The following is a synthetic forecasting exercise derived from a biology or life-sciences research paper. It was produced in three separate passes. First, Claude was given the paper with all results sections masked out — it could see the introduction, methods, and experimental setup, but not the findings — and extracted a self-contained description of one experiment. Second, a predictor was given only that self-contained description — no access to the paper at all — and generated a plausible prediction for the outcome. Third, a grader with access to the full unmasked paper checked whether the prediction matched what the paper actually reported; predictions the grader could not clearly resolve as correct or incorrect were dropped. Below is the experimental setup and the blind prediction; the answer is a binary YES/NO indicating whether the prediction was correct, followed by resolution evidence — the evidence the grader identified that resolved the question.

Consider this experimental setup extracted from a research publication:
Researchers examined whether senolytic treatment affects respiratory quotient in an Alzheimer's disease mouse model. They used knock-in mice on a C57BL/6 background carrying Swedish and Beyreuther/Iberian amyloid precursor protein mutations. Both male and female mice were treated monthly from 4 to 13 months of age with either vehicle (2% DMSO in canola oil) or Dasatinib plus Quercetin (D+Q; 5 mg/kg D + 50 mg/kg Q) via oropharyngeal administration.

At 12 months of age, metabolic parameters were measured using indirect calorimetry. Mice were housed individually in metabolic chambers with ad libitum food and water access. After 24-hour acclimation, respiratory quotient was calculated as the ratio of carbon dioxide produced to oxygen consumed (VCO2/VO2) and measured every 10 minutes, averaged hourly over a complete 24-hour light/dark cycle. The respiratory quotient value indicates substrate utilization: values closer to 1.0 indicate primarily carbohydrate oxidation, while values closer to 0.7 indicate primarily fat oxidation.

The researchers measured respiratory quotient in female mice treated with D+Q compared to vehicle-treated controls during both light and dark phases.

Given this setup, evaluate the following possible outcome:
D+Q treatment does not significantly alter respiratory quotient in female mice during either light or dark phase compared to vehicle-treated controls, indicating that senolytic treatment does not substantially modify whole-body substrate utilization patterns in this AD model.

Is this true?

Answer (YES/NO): YES